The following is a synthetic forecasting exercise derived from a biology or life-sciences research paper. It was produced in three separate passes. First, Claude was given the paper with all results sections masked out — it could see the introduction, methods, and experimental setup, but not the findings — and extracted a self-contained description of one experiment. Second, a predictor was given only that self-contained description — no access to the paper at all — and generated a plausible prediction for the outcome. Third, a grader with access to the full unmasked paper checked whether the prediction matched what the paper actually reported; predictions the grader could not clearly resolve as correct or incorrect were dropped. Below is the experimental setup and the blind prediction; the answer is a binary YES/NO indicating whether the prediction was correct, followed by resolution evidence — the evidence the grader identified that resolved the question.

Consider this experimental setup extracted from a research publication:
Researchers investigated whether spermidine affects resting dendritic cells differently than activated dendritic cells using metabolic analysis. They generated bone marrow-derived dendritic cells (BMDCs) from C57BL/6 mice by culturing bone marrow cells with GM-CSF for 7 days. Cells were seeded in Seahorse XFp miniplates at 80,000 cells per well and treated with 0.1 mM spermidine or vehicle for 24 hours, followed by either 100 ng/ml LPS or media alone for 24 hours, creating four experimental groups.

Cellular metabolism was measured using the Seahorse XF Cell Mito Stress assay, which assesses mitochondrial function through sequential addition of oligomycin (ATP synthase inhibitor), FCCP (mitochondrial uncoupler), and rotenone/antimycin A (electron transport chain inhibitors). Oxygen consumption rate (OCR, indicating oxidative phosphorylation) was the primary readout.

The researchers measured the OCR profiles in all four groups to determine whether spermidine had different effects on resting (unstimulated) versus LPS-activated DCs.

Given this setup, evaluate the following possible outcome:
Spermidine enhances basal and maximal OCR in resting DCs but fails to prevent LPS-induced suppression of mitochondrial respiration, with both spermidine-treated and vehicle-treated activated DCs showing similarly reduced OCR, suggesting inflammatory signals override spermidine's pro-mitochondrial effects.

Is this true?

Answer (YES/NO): NO